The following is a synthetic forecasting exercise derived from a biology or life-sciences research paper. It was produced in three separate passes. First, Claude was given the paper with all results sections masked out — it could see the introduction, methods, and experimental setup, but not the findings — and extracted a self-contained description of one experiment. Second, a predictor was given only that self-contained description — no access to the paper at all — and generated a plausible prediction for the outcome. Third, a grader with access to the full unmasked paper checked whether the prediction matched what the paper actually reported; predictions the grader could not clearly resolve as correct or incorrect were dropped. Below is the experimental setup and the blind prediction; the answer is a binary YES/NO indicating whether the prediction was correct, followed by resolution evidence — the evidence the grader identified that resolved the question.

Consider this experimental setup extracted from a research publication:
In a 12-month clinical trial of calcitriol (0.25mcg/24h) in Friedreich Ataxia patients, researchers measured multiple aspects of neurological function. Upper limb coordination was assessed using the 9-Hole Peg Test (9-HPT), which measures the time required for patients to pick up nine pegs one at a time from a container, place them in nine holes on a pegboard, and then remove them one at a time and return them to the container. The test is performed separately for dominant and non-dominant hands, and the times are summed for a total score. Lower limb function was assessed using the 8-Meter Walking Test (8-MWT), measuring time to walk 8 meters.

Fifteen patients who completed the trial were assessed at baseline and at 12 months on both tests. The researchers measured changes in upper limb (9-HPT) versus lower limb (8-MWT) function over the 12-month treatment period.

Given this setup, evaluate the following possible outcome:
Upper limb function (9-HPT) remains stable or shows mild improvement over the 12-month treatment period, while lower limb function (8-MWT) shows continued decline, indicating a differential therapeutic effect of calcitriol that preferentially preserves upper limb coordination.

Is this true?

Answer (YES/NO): NO